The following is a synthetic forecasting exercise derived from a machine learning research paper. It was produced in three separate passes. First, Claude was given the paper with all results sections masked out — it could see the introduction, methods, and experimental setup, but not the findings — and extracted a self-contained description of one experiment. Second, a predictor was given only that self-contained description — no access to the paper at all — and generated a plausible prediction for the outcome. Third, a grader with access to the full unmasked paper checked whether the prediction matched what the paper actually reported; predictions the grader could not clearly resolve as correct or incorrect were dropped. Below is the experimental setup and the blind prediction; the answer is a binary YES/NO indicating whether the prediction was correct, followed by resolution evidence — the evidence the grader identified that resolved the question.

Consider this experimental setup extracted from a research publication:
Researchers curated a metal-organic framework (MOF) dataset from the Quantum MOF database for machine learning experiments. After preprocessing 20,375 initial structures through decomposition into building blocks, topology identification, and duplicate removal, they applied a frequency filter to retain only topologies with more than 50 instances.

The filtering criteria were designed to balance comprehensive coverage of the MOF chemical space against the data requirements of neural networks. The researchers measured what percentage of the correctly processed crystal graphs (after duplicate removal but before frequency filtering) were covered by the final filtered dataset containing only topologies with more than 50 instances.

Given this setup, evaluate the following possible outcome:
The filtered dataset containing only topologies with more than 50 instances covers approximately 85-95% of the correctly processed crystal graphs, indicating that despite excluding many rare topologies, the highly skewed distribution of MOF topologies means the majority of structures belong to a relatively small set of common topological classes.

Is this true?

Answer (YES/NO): NO